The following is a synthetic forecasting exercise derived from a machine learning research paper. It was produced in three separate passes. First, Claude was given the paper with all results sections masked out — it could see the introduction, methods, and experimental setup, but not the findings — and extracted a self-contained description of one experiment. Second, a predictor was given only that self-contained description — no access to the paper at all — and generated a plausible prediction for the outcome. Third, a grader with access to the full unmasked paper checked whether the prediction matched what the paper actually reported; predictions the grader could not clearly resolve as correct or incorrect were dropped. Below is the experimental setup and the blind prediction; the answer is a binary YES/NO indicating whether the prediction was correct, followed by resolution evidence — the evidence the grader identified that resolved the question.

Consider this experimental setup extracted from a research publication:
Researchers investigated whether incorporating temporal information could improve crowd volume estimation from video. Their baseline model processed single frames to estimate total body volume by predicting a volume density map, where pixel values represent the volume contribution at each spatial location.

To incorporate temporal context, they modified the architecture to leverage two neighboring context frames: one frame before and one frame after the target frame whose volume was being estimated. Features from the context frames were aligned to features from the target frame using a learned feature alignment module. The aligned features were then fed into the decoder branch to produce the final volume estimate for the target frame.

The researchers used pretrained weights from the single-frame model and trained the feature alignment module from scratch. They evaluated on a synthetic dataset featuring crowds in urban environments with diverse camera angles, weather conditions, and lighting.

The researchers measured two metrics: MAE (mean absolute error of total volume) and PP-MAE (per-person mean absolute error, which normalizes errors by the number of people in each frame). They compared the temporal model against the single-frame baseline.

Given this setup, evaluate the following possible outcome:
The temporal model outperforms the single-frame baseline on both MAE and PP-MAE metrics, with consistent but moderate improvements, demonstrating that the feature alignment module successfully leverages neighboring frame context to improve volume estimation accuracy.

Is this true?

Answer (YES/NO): YES